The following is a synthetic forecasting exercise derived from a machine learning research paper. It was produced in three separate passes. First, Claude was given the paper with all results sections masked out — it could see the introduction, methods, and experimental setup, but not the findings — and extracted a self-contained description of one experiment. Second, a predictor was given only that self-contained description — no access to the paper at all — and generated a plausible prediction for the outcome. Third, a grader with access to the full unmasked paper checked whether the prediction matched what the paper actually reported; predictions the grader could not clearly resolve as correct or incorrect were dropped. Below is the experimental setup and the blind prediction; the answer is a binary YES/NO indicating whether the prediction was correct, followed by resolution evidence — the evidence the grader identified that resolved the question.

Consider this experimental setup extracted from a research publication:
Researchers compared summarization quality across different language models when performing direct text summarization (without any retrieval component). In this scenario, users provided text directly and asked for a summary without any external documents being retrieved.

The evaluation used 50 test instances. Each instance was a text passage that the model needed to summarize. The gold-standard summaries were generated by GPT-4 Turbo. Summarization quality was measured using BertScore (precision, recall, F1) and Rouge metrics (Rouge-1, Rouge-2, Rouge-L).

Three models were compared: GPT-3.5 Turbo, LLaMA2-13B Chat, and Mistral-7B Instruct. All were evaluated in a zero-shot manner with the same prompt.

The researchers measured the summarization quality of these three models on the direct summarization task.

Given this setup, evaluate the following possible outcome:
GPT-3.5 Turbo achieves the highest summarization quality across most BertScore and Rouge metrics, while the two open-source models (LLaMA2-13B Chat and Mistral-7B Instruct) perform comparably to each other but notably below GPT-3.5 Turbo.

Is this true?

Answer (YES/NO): NO